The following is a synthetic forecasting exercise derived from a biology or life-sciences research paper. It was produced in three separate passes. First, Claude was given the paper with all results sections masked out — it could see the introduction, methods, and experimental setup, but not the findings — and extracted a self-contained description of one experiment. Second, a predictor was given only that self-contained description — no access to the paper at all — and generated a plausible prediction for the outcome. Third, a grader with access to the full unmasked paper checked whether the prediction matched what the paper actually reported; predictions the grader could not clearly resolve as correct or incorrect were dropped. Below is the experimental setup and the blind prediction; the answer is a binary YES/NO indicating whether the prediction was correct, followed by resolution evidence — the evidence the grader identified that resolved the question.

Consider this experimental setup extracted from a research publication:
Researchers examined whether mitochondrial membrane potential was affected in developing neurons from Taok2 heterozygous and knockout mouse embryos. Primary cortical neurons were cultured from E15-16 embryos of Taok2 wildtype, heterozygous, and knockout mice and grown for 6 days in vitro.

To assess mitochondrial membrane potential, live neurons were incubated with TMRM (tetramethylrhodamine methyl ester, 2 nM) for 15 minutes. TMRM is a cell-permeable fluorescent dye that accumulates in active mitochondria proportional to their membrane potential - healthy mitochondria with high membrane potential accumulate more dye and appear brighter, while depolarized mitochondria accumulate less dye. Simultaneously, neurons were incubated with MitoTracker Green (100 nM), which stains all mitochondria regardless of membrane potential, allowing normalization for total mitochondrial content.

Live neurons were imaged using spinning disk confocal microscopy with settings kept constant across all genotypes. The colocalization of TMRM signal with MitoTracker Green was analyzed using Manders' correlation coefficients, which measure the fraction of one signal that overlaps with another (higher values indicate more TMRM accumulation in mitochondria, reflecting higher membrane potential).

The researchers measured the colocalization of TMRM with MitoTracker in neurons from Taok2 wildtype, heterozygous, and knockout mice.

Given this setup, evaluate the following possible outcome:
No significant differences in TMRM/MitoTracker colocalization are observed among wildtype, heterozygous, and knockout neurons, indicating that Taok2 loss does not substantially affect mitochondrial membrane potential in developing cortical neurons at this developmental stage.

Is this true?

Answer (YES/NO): NO